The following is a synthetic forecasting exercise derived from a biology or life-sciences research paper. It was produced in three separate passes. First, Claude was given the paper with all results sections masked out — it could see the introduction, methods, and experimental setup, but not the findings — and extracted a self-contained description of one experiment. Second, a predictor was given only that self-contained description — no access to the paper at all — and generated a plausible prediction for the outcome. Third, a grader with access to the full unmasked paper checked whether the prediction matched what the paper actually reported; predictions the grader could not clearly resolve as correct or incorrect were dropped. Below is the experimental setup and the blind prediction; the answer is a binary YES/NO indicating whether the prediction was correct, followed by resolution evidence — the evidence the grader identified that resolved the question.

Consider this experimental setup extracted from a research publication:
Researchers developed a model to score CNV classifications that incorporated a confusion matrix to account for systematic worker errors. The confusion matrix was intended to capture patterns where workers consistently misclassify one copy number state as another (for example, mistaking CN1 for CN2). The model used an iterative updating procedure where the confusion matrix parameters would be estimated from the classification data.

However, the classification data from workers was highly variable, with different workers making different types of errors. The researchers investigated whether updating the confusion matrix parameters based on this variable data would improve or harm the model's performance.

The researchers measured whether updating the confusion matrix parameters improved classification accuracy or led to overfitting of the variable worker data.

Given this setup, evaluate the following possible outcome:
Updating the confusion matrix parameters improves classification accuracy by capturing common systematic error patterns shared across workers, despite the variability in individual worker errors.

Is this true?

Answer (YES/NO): NO